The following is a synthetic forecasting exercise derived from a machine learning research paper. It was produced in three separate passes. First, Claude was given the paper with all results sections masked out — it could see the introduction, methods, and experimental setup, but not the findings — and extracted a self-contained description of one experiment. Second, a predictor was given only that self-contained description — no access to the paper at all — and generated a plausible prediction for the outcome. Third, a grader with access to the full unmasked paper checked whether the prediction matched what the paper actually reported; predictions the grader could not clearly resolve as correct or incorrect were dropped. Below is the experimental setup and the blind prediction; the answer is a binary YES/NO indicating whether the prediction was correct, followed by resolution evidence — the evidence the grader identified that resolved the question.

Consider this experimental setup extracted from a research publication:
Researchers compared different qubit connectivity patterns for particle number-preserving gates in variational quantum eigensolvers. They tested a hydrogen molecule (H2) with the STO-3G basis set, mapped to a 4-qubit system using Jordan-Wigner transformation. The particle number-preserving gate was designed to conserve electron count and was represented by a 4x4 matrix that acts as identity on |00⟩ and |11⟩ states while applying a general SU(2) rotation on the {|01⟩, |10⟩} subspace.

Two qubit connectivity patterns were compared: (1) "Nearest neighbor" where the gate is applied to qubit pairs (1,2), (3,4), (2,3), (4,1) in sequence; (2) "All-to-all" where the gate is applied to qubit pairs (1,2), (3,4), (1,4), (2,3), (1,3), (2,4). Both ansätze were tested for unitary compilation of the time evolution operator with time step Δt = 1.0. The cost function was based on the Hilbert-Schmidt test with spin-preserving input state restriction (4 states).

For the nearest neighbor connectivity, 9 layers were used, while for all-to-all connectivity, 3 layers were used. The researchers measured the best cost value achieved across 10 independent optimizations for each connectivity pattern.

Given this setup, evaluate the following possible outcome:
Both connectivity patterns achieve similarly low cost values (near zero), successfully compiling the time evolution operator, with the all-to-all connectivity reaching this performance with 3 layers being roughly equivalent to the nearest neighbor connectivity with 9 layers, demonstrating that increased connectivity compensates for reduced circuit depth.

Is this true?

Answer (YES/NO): NO